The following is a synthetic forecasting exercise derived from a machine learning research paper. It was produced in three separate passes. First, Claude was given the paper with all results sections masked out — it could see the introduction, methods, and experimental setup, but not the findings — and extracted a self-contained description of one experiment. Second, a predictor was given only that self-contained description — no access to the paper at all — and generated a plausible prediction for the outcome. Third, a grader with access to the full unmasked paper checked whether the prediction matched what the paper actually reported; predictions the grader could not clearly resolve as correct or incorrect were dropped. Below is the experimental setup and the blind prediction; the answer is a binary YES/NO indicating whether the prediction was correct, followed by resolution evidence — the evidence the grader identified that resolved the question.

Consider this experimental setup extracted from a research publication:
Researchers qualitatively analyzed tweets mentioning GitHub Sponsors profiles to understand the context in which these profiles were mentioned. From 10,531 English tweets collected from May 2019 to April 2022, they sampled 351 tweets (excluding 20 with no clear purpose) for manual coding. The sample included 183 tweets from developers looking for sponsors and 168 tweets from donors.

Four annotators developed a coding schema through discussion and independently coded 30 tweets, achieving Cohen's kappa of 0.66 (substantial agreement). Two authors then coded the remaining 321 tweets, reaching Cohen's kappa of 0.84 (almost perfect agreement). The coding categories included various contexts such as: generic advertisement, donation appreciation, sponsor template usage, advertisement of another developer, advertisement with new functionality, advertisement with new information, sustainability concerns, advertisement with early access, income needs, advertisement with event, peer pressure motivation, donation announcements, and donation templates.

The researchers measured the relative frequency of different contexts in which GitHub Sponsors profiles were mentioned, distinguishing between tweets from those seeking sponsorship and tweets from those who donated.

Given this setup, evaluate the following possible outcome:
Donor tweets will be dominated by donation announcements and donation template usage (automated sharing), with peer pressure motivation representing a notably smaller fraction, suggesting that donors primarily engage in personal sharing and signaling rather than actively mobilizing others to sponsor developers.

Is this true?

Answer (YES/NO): YES